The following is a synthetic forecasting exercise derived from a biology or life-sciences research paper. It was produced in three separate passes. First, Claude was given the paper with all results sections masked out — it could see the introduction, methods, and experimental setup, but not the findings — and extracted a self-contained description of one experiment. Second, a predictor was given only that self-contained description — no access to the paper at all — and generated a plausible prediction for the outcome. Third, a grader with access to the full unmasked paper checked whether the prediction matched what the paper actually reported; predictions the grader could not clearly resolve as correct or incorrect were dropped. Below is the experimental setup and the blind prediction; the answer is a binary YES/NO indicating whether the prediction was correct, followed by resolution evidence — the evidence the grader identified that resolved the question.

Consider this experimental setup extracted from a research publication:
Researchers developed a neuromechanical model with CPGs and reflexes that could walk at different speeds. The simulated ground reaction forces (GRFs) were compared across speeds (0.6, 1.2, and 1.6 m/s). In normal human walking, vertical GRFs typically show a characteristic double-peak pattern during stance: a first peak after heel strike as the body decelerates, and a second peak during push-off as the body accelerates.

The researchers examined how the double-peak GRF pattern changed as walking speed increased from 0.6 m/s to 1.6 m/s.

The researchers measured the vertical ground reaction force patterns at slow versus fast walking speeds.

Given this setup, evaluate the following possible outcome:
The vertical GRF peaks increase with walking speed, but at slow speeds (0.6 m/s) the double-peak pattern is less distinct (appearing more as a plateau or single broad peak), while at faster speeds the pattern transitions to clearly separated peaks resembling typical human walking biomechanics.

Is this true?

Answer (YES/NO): YES